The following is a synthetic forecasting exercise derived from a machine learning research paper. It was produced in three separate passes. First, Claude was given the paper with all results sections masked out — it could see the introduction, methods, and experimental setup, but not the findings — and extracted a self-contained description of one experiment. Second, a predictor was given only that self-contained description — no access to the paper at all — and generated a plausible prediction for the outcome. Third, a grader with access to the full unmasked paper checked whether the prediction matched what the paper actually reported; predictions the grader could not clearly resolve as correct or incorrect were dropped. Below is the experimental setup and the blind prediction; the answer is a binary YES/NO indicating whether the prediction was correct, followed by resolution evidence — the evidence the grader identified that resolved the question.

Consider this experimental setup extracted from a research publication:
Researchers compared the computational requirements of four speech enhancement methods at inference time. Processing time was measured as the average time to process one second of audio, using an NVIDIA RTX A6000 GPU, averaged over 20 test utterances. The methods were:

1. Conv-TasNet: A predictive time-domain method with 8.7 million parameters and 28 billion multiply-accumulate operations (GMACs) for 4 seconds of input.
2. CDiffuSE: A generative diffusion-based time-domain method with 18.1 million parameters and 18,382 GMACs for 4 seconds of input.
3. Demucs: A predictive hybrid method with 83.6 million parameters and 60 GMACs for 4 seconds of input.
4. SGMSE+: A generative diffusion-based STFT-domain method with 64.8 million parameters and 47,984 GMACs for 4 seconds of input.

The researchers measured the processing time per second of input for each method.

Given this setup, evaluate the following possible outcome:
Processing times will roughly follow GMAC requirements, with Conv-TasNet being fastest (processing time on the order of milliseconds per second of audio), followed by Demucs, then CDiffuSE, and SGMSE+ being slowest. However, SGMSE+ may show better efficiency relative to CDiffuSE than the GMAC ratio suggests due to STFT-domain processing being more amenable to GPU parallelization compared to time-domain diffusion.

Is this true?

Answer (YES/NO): NO